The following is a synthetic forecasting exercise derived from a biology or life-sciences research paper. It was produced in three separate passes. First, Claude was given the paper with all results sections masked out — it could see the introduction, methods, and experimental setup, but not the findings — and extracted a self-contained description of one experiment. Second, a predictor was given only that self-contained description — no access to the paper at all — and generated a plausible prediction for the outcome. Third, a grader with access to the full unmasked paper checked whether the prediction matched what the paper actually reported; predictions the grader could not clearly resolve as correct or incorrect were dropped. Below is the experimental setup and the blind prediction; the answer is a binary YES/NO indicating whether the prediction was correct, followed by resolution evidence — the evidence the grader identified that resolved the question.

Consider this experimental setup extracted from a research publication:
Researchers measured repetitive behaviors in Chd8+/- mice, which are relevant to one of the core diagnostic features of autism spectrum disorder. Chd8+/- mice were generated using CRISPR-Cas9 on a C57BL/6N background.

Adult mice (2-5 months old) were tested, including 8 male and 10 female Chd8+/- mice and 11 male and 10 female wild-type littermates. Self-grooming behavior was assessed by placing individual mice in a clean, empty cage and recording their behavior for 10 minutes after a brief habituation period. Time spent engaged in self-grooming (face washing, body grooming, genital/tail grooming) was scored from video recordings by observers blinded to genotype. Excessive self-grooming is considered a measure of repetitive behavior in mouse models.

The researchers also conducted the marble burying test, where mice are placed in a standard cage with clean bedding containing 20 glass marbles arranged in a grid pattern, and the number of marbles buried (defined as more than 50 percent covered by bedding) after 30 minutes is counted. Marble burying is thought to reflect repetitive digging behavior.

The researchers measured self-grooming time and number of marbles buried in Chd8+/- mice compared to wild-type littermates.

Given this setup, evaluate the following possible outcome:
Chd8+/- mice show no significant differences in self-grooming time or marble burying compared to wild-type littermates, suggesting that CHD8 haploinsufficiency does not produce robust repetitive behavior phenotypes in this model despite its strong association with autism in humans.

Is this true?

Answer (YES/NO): YES